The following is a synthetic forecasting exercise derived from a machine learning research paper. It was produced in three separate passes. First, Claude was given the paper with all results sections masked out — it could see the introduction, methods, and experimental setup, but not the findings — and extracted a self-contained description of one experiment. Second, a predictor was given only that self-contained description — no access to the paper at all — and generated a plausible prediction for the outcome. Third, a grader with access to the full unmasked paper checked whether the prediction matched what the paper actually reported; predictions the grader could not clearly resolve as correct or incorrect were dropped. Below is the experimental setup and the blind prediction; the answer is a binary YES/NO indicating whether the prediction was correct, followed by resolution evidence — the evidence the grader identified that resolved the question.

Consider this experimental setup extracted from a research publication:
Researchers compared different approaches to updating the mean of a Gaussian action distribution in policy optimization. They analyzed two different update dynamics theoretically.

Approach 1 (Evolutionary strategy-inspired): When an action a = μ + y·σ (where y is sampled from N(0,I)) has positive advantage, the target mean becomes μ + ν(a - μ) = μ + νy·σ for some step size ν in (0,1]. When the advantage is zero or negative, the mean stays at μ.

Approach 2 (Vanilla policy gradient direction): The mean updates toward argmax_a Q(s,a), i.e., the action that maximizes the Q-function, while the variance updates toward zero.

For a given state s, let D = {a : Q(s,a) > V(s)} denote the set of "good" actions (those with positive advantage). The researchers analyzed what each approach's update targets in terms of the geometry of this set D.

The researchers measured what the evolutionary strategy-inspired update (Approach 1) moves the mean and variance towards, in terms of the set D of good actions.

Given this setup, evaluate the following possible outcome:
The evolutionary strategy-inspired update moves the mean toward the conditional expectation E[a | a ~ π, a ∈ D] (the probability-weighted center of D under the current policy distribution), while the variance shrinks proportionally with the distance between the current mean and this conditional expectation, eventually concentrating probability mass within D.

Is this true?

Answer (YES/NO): NO